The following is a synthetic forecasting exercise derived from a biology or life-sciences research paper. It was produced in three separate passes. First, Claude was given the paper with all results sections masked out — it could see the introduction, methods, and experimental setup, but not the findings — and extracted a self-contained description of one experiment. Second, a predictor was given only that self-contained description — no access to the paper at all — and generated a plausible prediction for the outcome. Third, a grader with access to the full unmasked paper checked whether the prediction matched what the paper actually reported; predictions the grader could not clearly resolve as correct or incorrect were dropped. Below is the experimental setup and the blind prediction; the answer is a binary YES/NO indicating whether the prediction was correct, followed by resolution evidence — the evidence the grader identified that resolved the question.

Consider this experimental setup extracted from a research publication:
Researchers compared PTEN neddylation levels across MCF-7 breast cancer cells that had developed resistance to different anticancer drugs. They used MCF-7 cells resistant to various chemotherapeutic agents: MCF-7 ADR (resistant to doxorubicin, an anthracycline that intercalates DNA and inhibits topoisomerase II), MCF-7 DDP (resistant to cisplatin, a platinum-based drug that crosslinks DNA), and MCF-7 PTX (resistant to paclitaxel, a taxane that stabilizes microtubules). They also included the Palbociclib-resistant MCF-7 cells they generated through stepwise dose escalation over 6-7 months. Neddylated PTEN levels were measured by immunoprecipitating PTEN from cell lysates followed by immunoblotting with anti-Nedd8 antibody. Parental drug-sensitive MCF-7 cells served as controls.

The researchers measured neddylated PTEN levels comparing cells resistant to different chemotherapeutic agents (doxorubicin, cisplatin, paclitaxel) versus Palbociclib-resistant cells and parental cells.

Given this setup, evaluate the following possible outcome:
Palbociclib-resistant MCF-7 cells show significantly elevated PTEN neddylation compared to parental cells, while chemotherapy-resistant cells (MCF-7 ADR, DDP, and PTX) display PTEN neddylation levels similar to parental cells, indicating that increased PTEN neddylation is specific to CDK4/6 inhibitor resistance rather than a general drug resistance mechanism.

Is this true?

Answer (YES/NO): YES